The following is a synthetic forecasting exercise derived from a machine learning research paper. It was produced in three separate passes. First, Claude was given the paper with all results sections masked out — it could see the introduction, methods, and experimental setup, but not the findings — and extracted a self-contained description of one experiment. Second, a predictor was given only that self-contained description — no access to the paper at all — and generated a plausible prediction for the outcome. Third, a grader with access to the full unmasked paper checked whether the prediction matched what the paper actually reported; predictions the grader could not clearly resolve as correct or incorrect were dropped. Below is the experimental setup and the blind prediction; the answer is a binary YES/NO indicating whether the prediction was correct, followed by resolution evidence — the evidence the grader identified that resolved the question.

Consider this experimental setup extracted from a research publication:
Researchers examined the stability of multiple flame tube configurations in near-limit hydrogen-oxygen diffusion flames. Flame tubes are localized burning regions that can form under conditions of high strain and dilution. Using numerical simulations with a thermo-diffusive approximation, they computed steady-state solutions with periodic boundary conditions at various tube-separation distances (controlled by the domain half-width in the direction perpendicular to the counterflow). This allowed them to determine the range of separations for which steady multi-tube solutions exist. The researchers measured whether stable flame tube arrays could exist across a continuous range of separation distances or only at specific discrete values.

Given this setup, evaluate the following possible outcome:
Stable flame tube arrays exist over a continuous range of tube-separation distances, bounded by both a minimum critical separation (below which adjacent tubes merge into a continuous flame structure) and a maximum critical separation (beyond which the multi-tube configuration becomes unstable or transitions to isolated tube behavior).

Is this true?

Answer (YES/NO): NO